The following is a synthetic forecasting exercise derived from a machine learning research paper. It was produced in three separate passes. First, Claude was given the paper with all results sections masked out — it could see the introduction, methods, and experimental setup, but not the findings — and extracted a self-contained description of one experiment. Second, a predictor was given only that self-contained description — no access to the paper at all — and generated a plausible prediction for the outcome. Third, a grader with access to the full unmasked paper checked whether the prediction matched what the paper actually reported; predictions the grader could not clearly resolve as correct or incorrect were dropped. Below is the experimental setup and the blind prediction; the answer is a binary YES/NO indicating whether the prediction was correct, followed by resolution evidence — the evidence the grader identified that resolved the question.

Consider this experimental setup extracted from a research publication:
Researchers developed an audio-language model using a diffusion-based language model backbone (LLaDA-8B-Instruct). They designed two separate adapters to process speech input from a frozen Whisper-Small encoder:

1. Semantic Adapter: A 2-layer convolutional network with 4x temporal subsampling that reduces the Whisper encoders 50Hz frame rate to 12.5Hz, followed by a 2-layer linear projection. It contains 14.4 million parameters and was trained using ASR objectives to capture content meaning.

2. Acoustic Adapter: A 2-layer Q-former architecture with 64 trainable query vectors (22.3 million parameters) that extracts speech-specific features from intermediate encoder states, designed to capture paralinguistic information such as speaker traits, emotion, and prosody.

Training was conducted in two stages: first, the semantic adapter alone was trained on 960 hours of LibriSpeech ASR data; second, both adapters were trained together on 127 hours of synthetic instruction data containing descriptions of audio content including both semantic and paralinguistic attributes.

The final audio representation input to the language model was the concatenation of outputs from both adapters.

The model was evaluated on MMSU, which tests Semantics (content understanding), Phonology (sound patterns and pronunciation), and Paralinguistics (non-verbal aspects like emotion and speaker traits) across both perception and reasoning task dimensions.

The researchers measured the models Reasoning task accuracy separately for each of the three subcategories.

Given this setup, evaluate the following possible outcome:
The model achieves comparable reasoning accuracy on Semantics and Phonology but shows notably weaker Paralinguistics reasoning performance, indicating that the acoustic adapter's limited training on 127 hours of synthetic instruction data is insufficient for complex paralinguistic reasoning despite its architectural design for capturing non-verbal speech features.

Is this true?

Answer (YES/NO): NO